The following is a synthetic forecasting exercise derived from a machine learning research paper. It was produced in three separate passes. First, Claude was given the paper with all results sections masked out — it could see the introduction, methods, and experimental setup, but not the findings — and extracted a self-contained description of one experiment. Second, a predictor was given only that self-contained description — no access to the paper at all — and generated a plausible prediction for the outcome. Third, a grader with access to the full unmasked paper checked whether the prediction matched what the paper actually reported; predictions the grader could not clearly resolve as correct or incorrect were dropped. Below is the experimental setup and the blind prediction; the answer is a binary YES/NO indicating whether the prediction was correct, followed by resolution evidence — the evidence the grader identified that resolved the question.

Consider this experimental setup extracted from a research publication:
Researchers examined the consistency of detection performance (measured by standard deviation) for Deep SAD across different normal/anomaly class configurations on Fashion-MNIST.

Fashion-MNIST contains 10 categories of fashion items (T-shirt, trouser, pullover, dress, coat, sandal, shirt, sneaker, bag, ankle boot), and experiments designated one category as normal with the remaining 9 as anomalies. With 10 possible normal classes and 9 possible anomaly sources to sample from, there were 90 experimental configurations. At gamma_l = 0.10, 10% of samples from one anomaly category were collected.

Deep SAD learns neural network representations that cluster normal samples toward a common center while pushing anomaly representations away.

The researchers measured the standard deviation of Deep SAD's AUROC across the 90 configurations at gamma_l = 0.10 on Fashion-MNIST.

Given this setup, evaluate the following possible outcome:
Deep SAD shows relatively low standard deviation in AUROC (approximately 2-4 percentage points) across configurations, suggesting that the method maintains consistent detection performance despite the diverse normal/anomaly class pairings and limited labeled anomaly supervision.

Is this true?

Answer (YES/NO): NO